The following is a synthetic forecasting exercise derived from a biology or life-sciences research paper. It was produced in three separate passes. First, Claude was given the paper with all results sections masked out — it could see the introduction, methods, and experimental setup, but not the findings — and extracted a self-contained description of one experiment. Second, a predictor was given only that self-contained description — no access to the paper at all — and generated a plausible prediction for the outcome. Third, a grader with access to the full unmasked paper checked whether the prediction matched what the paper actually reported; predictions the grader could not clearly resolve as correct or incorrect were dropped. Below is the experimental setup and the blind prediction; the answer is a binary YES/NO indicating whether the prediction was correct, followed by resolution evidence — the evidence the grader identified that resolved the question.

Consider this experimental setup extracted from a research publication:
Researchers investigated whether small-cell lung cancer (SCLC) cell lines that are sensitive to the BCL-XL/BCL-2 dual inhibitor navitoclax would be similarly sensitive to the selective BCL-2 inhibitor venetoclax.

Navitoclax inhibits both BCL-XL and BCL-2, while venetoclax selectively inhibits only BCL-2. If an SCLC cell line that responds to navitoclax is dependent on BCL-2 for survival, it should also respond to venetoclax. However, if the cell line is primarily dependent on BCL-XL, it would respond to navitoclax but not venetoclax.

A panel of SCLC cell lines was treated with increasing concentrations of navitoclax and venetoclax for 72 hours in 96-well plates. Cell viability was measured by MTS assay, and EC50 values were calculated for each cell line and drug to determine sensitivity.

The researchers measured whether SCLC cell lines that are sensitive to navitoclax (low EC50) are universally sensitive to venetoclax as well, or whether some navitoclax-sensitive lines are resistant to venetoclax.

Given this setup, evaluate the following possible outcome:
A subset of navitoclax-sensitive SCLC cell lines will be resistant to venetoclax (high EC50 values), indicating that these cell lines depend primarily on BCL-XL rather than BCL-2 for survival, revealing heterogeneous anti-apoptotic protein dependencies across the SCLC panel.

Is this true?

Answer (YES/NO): YES